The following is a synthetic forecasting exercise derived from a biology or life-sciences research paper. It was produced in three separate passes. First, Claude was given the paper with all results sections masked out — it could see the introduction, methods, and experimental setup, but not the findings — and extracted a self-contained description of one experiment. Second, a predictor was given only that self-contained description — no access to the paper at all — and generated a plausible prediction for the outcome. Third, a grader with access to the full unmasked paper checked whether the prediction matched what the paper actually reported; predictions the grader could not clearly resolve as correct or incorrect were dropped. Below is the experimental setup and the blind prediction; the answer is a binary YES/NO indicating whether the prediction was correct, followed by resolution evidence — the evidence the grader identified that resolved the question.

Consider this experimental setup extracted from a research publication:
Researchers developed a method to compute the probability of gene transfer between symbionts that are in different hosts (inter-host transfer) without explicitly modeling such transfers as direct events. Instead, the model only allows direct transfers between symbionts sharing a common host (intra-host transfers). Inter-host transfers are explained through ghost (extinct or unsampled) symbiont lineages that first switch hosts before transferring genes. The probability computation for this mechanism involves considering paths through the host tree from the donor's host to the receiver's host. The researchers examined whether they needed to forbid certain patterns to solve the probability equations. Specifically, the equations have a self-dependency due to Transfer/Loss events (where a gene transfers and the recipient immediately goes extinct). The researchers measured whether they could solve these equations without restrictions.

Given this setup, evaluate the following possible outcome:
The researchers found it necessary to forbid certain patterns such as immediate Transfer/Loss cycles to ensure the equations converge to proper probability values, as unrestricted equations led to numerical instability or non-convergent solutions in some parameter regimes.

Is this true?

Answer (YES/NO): YES